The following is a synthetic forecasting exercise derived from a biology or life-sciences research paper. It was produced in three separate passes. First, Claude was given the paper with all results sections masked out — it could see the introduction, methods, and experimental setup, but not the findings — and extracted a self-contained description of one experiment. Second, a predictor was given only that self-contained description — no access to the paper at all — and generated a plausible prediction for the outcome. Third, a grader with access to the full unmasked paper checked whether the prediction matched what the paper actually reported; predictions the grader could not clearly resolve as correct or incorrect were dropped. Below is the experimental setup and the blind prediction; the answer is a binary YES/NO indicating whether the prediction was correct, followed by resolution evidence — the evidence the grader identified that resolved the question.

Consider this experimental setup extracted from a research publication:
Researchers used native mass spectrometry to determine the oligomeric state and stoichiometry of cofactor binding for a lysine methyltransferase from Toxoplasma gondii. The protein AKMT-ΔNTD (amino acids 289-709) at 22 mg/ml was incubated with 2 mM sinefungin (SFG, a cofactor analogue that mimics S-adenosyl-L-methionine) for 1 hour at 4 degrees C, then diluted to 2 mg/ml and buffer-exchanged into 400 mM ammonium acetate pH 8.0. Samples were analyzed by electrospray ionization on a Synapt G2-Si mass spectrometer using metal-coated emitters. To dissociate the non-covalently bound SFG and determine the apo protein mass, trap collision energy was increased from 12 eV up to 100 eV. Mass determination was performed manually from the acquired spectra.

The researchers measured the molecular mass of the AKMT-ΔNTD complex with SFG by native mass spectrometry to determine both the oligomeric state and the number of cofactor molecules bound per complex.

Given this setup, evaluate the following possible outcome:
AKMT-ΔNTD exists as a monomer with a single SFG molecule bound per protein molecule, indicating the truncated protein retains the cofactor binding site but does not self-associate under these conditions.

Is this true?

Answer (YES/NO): NO